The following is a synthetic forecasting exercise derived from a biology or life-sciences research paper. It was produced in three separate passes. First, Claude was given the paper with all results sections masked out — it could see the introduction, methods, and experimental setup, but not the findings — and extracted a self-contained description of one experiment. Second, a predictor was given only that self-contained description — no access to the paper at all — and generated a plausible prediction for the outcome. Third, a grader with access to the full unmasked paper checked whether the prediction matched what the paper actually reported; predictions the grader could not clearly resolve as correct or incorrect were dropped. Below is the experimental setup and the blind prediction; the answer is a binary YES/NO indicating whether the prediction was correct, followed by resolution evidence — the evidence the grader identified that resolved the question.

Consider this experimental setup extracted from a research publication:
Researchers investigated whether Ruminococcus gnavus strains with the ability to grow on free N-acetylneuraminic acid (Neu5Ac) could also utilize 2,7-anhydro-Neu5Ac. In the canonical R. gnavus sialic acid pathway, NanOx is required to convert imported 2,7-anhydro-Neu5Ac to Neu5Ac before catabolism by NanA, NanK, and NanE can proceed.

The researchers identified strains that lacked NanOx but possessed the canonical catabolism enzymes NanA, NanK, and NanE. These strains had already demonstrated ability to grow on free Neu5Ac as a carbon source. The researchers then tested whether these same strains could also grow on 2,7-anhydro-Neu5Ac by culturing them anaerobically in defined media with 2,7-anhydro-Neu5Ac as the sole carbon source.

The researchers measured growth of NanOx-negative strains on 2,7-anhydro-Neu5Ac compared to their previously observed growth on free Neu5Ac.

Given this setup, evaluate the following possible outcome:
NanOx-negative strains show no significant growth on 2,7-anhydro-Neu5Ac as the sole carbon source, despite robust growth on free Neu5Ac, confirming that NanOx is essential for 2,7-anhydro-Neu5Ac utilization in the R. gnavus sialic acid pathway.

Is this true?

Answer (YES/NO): NO